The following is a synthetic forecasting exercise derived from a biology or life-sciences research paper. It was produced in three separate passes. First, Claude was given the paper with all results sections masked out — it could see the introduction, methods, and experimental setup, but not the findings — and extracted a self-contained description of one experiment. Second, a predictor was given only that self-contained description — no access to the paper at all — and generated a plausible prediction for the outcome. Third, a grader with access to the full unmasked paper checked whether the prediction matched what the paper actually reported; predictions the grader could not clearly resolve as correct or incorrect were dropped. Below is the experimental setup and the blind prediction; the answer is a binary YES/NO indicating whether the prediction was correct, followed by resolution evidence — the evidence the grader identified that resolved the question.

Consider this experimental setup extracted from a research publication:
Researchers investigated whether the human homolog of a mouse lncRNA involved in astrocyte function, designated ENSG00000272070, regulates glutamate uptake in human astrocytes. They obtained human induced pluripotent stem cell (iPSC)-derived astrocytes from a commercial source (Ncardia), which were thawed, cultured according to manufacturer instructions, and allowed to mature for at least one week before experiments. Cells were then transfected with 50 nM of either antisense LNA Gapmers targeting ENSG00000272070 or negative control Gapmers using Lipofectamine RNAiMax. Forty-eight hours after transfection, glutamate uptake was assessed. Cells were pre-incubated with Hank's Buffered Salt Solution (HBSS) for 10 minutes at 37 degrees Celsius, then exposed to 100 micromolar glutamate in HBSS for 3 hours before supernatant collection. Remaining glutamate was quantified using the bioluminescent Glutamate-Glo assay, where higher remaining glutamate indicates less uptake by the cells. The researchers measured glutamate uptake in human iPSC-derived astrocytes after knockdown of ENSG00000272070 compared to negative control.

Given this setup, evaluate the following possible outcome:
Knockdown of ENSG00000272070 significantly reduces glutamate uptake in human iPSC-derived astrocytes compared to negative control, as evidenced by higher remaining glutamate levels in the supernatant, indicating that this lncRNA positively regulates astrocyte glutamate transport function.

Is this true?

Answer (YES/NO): YES